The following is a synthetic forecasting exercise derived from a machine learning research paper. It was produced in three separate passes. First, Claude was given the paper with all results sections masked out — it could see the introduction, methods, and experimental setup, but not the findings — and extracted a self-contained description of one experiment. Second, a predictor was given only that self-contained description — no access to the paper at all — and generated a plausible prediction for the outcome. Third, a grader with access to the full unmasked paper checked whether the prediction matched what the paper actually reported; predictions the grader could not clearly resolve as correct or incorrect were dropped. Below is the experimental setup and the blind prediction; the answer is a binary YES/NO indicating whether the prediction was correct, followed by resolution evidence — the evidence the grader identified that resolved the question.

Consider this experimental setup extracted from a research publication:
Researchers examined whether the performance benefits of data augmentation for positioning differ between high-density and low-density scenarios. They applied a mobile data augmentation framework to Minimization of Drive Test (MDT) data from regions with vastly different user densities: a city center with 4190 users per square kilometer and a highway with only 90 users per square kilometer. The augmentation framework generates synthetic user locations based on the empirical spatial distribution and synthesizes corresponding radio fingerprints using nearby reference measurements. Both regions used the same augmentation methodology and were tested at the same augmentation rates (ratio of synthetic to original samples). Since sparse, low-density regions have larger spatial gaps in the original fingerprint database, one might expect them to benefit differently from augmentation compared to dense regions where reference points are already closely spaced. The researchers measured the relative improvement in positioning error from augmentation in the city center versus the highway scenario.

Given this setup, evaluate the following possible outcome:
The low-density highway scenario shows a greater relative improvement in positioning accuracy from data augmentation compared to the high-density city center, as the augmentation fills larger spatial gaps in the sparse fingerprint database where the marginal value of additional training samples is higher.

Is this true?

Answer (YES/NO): YES